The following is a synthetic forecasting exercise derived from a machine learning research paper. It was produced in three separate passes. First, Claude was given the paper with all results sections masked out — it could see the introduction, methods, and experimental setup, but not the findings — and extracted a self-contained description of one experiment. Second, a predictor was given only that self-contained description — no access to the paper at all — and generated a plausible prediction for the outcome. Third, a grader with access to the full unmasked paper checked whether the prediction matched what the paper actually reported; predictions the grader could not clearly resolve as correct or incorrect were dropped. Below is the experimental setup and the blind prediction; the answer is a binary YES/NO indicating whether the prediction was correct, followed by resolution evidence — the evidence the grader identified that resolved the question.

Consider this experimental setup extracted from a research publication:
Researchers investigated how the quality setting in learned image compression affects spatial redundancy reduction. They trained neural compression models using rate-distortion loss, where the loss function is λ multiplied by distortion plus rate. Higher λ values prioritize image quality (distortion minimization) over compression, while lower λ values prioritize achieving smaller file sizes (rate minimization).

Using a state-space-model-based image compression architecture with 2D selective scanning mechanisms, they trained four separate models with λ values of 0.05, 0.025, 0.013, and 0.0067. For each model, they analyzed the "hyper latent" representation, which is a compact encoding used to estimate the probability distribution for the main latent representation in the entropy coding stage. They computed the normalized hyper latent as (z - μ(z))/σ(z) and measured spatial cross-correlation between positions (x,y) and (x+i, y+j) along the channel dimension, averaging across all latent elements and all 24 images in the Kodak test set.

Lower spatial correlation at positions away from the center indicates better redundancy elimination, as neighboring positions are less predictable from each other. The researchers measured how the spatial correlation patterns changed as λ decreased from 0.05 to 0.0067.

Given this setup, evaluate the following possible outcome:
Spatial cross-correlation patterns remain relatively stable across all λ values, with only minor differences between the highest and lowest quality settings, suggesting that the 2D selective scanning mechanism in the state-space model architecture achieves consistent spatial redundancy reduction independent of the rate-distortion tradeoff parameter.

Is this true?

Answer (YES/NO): NO